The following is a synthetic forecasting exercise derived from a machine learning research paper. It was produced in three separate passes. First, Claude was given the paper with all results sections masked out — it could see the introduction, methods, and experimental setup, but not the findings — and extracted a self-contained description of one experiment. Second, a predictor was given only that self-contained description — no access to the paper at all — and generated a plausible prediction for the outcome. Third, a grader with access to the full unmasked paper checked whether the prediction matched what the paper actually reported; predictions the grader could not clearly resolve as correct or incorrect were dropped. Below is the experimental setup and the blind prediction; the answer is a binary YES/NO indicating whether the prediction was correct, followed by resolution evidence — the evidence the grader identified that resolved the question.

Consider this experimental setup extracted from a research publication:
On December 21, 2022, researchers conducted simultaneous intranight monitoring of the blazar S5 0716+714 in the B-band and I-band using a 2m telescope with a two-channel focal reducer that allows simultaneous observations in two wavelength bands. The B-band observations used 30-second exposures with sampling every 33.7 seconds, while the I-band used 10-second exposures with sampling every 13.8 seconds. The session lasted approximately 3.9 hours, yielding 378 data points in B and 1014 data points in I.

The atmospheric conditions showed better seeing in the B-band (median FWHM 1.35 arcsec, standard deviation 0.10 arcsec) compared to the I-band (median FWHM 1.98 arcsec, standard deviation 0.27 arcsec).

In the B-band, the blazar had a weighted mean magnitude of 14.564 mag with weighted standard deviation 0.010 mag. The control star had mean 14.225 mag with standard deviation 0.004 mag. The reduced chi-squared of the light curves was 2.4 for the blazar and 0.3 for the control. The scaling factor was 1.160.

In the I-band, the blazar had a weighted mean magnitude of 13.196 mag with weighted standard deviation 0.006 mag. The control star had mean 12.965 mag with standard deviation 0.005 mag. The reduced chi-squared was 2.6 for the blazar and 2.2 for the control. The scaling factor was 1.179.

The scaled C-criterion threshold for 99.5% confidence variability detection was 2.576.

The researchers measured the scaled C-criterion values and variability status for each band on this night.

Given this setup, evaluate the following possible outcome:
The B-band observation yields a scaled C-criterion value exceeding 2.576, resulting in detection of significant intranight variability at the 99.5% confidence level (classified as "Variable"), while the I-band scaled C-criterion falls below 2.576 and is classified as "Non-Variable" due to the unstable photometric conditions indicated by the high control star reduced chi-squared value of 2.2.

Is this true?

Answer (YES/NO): NO